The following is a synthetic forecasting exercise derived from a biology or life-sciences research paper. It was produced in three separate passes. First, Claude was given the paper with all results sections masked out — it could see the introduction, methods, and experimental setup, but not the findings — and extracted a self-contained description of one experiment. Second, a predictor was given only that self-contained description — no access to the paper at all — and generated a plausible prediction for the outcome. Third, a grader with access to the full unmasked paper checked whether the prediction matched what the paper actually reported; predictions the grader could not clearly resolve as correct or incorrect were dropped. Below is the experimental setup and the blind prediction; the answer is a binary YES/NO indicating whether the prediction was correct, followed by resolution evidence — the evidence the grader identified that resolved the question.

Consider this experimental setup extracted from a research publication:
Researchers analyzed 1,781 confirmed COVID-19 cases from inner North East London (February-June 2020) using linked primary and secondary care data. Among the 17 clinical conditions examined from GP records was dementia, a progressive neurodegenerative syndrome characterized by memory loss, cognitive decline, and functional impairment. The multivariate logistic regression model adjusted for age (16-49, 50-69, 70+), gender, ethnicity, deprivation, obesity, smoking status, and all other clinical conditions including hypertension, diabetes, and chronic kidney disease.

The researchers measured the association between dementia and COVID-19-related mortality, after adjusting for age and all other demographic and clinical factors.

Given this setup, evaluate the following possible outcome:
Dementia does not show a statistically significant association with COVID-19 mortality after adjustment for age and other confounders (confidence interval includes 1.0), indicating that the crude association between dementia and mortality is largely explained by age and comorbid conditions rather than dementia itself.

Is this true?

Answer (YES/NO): NO